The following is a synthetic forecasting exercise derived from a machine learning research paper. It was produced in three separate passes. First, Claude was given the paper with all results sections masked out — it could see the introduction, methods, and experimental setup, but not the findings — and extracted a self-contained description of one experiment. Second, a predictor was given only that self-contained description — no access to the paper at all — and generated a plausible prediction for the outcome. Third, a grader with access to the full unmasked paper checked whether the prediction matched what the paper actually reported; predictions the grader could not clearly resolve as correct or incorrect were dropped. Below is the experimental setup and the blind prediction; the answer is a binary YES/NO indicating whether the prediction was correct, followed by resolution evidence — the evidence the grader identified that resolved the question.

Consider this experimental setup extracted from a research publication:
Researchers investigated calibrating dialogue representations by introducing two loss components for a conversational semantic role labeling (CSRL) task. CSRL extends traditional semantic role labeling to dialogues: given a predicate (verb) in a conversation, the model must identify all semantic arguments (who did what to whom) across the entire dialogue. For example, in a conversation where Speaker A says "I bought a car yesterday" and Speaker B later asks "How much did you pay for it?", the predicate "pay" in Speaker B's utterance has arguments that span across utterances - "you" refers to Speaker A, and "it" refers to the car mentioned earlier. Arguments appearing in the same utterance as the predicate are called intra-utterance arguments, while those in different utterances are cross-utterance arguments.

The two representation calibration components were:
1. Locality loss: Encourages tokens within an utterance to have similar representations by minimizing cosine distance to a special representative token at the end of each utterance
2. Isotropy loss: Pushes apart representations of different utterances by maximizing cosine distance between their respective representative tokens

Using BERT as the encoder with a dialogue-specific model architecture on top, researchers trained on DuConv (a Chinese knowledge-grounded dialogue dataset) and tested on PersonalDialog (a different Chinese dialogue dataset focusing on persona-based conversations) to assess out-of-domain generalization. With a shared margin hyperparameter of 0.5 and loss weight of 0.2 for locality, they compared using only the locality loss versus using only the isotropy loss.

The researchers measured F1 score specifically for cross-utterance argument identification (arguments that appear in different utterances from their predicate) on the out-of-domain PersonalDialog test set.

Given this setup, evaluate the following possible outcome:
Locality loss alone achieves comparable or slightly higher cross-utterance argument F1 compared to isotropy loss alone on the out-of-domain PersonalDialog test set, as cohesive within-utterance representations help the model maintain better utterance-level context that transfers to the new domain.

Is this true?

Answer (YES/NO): YES